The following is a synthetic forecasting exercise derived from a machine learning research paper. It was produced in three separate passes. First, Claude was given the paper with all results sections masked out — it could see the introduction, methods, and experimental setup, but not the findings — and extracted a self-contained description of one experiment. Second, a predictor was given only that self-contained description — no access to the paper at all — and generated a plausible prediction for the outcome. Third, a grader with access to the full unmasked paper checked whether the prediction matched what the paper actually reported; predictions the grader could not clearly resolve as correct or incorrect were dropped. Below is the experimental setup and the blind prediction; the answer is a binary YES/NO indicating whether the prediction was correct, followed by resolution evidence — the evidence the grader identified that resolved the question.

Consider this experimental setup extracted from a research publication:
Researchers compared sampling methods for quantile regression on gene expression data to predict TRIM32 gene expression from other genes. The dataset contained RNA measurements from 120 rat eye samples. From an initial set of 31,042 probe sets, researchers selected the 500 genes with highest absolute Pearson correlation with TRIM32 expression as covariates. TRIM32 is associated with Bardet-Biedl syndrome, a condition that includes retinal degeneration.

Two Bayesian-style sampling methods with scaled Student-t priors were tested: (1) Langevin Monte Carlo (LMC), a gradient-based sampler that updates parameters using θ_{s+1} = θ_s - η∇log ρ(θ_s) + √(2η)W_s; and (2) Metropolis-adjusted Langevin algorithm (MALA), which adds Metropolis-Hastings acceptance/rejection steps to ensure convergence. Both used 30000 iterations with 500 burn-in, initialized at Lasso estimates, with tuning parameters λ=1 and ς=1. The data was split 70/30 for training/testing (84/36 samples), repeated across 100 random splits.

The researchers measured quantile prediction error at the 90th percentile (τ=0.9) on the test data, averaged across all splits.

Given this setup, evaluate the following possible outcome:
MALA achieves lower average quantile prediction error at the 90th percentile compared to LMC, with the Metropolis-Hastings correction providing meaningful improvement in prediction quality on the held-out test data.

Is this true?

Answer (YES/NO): NO